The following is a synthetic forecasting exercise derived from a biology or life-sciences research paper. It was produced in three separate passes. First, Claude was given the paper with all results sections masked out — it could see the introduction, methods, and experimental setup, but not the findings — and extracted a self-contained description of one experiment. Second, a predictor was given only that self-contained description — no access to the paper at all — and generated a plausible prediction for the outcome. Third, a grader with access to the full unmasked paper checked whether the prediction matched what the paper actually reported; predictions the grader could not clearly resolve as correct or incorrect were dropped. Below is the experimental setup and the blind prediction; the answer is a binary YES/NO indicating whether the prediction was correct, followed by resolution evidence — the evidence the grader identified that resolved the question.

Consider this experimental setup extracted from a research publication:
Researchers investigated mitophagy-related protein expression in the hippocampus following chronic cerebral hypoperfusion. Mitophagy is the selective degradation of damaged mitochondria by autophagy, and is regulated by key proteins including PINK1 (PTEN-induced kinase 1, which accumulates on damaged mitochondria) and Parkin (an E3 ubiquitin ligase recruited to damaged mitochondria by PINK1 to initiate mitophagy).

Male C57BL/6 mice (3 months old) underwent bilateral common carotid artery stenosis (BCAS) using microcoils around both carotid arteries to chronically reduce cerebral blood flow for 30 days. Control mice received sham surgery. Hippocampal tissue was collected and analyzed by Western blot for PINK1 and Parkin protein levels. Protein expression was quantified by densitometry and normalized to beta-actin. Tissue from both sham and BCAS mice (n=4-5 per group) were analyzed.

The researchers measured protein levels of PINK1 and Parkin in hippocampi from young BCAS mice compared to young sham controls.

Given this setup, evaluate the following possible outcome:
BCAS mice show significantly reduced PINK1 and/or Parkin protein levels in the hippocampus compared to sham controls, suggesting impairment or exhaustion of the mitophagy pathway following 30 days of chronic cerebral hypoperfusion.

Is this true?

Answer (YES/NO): NO